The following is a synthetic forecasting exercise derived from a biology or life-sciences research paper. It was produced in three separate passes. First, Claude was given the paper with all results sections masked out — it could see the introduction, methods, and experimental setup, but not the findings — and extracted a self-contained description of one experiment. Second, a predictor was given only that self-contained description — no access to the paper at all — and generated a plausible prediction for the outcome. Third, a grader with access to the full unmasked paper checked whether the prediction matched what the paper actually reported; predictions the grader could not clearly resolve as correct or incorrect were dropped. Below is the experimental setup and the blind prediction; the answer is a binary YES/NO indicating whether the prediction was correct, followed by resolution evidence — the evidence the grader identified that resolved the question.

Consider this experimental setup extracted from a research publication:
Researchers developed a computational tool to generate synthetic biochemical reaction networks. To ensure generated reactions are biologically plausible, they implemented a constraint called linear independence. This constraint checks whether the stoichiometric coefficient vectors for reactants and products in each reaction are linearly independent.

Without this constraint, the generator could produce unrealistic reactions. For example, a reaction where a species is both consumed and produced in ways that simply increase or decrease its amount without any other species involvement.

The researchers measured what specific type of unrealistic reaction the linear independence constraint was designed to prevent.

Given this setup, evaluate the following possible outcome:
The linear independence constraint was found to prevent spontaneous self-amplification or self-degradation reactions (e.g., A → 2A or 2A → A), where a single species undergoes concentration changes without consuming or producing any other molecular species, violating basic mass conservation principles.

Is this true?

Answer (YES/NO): NO